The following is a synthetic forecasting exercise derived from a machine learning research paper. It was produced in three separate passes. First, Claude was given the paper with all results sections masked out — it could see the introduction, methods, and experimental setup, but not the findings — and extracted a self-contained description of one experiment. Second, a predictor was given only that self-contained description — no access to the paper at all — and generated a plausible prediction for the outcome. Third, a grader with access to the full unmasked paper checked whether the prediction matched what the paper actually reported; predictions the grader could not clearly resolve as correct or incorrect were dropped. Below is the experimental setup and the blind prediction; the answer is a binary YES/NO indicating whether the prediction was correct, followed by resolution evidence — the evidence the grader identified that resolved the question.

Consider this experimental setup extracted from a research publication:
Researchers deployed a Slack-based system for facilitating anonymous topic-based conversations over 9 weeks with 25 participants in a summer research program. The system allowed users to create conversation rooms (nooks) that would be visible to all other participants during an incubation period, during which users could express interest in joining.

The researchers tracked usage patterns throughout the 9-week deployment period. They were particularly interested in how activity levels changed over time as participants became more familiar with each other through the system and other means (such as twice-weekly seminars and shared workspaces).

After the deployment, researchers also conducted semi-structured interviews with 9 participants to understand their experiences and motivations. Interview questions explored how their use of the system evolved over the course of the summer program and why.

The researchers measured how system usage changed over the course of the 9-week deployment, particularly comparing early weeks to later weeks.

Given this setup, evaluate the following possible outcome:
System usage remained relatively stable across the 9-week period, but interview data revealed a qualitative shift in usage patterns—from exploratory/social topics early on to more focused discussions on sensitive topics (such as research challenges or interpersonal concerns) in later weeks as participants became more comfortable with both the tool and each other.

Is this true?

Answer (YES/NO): NO